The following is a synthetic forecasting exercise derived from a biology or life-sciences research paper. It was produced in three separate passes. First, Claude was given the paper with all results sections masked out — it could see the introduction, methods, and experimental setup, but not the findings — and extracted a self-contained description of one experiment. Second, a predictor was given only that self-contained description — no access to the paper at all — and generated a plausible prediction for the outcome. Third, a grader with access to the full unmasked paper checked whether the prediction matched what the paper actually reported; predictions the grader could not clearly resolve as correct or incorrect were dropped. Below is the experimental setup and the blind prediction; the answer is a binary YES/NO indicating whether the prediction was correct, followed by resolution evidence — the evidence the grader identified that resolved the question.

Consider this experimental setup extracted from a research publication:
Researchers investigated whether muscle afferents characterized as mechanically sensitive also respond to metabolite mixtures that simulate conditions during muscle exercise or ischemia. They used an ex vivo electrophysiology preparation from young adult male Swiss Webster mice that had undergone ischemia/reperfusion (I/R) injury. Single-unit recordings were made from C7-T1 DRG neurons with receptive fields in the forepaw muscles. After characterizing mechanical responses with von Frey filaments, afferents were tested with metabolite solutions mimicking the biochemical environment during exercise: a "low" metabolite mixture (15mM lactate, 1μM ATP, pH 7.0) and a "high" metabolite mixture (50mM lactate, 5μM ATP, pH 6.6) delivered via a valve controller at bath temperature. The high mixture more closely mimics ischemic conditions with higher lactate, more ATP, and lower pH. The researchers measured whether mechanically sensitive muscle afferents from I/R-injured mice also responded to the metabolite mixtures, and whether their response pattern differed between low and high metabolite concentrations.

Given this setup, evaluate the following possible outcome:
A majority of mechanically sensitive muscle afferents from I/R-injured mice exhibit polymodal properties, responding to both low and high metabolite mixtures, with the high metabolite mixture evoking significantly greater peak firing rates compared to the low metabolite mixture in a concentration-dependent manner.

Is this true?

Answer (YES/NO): NO